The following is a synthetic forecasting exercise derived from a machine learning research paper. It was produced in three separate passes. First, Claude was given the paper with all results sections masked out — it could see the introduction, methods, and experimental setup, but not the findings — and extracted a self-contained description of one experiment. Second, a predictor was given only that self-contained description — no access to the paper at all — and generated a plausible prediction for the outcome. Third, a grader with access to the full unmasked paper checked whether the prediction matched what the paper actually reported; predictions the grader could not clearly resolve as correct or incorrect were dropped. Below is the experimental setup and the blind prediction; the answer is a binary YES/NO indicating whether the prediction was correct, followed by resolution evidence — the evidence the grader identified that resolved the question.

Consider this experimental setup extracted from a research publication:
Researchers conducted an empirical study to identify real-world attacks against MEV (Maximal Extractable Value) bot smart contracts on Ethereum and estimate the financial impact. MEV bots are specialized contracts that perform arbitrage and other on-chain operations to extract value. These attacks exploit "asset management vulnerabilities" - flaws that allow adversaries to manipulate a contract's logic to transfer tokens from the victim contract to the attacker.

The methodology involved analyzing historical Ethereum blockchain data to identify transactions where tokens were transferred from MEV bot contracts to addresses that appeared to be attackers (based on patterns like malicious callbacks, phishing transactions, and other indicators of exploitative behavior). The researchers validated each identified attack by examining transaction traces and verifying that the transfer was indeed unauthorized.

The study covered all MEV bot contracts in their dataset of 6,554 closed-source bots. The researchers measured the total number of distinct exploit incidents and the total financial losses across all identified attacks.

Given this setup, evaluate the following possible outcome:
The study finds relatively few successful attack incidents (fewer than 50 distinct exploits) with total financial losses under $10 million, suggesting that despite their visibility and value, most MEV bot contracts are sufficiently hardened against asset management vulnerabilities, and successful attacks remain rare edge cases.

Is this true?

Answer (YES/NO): NO